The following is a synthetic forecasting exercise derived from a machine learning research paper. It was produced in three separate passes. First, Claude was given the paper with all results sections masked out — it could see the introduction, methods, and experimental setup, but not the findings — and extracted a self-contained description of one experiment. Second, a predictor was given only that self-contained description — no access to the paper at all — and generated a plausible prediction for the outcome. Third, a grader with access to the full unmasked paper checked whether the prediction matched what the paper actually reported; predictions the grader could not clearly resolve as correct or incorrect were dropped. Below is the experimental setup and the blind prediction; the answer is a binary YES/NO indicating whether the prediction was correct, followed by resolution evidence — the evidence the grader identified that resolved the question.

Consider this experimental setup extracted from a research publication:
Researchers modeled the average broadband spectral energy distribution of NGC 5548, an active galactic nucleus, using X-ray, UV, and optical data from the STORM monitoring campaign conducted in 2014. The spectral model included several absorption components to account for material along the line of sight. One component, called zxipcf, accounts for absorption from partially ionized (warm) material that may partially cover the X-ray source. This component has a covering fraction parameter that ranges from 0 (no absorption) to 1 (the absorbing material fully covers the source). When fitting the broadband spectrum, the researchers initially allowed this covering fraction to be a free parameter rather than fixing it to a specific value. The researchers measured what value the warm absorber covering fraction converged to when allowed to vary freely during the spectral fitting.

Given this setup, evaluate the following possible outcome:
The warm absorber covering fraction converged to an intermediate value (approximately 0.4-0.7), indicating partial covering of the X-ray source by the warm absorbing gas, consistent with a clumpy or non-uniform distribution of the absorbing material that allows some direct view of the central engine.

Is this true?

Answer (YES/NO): NO